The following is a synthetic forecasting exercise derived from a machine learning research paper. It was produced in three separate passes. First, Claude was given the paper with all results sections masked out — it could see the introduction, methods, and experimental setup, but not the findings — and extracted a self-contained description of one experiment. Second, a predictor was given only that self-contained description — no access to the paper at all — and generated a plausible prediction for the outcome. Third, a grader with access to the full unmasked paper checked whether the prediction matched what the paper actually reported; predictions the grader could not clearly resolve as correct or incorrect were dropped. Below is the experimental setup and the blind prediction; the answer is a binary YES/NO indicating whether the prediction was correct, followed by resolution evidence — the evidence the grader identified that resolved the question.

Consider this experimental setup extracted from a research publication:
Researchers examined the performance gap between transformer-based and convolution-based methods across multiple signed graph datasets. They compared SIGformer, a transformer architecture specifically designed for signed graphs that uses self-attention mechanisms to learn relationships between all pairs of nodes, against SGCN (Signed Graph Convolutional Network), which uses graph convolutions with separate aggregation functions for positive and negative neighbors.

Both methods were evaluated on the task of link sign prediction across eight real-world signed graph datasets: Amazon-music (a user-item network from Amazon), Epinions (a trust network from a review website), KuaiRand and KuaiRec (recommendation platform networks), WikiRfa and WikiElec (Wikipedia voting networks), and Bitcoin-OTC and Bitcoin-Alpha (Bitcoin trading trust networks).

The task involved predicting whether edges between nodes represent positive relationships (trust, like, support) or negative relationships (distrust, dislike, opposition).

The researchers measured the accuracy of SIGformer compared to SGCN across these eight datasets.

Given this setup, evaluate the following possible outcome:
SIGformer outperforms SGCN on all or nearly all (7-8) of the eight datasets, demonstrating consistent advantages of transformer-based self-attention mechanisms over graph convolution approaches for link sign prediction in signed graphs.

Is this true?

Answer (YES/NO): NO